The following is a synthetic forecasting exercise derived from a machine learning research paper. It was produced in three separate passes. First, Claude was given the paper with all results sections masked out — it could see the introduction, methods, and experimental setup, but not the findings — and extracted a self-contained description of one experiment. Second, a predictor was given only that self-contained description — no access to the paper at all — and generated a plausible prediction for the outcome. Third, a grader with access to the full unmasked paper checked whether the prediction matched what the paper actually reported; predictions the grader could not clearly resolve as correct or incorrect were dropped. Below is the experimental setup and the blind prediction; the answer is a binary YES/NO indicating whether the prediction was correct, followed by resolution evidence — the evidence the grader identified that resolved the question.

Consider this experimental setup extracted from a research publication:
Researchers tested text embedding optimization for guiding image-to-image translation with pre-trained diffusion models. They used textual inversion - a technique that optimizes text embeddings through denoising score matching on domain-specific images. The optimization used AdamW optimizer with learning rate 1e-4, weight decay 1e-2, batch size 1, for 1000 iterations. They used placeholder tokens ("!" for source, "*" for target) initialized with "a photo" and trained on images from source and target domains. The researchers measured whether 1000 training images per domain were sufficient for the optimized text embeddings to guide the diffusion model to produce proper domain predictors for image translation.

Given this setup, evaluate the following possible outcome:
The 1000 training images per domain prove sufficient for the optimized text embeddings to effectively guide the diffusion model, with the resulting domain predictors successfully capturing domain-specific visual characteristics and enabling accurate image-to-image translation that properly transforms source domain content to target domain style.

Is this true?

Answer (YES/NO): YES